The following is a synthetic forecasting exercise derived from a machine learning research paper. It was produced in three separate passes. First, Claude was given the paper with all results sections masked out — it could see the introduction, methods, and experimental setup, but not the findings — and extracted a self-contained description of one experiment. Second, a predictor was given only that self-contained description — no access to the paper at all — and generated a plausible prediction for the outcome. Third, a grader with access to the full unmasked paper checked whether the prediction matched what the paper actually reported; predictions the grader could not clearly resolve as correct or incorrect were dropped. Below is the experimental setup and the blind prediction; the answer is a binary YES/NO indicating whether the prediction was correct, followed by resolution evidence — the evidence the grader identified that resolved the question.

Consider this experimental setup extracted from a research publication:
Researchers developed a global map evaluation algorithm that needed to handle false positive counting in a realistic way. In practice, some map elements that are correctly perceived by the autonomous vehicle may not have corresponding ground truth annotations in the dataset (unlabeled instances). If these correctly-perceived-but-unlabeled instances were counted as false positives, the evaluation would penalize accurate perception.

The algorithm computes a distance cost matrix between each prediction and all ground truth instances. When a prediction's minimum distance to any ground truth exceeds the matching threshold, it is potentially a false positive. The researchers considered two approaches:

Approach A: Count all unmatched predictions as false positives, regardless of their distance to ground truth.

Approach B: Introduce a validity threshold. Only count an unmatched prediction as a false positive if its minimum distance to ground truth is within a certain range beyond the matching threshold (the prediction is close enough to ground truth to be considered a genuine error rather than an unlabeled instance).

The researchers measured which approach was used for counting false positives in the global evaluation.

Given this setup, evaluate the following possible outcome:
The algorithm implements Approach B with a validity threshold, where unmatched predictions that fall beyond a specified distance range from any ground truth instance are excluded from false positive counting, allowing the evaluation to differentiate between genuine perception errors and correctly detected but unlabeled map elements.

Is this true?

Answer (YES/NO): YES